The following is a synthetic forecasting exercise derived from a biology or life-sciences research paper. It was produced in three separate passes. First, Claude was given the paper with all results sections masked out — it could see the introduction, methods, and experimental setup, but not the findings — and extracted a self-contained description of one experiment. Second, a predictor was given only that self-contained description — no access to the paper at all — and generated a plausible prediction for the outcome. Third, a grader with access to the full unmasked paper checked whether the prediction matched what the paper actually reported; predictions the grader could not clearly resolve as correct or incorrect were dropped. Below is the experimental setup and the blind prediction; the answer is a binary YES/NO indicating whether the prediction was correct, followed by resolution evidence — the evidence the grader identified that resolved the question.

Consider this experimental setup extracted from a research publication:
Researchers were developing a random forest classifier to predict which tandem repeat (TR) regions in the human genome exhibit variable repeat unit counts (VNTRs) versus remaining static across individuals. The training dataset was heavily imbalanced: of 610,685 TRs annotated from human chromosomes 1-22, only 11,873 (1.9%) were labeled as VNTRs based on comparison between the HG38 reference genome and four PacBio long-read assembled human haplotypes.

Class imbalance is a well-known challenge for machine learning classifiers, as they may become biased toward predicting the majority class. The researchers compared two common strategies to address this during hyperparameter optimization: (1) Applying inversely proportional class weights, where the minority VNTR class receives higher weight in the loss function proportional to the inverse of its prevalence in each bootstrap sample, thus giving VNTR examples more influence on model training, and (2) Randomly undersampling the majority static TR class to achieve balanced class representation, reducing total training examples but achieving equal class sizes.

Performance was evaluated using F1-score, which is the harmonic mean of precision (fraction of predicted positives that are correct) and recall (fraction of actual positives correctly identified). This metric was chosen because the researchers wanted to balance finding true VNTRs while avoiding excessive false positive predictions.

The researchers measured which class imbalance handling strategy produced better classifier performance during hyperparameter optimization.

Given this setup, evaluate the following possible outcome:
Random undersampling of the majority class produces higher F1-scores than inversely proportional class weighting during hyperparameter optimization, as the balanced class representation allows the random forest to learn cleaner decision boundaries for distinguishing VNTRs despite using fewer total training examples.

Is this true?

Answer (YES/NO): NO